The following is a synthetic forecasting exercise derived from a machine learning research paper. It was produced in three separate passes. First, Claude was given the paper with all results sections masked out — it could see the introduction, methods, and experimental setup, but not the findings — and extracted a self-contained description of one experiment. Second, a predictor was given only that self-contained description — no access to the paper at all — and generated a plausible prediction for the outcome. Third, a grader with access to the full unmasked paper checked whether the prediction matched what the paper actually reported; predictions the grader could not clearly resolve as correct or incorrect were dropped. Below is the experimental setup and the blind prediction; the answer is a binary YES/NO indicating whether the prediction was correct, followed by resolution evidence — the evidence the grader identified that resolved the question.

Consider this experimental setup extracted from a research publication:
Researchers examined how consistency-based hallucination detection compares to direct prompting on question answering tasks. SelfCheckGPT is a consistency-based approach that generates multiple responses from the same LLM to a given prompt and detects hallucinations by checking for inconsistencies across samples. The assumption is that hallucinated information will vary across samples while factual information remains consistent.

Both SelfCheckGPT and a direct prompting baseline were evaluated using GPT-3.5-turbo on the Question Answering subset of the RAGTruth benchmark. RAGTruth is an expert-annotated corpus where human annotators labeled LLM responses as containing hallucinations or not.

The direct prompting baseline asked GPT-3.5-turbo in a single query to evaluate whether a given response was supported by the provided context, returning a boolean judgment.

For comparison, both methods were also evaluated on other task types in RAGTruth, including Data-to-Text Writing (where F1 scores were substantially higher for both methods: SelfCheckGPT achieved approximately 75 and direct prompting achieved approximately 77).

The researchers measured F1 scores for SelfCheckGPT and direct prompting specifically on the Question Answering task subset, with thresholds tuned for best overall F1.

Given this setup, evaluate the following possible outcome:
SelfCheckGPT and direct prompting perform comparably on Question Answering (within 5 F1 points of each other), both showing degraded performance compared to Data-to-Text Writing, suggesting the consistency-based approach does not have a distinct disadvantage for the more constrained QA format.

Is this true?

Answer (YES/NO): NO